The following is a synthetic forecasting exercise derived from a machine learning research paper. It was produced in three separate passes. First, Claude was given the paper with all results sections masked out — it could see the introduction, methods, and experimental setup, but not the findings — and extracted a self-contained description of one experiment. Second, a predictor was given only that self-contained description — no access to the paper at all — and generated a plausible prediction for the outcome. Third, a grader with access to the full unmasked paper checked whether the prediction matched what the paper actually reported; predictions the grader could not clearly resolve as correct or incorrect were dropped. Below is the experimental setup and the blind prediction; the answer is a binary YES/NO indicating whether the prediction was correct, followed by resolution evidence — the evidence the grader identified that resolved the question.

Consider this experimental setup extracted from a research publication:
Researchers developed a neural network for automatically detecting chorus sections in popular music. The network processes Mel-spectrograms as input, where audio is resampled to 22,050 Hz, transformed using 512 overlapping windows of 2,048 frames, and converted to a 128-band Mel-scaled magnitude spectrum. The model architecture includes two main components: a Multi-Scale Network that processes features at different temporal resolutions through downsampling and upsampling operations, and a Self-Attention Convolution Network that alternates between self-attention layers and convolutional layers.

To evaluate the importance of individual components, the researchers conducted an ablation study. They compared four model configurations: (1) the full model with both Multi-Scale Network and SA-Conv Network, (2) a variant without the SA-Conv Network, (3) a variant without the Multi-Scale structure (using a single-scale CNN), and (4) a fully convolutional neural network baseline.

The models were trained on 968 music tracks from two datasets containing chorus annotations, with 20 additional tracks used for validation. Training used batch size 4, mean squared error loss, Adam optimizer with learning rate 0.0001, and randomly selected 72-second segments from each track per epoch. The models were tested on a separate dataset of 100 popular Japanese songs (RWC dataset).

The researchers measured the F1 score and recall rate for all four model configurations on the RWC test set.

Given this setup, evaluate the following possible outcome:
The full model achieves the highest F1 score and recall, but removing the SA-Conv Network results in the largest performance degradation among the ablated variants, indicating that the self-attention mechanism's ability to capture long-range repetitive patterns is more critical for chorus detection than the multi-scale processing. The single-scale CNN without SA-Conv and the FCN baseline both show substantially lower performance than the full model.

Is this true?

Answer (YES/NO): NO